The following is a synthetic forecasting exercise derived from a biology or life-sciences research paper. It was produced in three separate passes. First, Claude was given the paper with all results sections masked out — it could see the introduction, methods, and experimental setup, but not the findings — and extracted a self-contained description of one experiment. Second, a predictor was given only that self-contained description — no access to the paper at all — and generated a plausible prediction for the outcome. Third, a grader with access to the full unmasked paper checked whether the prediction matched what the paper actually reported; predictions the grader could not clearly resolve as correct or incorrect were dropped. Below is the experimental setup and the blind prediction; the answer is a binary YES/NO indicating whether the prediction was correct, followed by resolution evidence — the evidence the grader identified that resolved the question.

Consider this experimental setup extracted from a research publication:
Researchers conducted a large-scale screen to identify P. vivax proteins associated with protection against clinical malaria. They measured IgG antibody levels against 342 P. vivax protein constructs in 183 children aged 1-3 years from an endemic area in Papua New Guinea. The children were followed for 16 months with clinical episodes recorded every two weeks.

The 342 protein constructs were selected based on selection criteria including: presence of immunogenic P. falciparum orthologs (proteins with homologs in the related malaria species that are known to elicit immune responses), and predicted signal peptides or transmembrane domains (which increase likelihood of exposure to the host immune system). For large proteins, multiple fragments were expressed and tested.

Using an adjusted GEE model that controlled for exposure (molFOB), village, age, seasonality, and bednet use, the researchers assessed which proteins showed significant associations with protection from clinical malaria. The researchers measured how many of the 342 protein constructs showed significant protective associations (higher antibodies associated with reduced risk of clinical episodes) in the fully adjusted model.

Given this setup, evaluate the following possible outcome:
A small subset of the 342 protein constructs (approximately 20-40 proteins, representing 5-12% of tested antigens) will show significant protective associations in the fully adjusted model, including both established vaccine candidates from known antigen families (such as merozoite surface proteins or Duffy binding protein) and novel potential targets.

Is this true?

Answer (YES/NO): NO